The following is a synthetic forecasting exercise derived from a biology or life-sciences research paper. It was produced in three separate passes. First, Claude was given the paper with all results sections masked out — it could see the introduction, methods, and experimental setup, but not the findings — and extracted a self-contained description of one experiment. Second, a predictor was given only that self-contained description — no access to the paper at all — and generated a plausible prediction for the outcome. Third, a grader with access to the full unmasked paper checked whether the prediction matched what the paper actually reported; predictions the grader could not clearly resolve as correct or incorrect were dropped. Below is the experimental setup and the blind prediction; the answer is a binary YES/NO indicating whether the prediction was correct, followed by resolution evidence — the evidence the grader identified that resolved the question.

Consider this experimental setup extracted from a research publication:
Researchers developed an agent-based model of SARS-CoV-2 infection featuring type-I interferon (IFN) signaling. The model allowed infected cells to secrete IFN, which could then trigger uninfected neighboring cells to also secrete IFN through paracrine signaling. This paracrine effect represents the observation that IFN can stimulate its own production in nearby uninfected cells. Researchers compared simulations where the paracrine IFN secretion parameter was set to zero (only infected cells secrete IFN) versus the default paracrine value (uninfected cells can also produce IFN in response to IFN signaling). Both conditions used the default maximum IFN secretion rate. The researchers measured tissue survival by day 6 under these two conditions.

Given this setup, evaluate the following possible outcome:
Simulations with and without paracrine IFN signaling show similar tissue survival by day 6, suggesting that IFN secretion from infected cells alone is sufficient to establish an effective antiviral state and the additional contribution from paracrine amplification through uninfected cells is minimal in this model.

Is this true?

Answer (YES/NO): NO